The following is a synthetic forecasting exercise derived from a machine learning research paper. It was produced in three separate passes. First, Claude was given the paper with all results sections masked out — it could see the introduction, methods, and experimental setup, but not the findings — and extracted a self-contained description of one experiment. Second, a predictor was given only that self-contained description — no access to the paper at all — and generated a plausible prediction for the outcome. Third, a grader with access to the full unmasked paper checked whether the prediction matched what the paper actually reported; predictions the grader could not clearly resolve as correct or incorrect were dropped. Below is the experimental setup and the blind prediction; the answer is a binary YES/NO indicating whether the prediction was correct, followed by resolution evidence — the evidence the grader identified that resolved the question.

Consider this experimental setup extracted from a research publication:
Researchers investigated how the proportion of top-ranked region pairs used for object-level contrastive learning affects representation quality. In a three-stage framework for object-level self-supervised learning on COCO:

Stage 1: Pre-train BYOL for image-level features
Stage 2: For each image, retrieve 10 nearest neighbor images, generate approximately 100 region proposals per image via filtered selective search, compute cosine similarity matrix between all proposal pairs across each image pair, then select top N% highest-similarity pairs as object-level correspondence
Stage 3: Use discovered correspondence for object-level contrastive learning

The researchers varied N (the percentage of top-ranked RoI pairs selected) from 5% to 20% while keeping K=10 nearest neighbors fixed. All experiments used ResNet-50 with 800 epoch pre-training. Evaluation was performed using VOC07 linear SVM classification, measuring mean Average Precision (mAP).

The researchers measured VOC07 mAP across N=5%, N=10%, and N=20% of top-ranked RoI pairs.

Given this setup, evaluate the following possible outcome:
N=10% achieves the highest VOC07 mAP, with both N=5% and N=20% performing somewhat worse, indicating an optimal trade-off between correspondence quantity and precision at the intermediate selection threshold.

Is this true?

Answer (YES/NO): YES